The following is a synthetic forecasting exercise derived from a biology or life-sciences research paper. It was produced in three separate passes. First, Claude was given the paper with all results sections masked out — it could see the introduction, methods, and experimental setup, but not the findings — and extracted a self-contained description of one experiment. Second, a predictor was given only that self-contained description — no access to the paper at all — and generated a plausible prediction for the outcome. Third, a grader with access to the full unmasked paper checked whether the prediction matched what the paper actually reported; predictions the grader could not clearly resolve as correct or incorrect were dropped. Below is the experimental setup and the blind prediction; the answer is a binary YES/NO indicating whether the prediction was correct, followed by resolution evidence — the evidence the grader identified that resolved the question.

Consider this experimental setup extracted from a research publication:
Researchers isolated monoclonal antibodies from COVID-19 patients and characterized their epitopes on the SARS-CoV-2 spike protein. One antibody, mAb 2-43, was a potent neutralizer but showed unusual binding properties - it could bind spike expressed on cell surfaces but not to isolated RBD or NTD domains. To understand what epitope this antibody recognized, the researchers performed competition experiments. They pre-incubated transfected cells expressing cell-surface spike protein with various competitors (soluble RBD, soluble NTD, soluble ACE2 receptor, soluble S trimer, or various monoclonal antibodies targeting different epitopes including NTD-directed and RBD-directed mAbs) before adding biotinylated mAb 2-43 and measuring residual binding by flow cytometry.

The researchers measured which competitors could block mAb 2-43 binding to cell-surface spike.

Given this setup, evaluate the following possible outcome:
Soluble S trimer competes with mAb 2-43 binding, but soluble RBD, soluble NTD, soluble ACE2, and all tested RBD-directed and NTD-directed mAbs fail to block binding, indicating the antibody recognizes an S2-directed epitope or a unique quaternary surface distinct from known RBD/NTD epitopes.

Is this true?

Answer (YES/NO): NO